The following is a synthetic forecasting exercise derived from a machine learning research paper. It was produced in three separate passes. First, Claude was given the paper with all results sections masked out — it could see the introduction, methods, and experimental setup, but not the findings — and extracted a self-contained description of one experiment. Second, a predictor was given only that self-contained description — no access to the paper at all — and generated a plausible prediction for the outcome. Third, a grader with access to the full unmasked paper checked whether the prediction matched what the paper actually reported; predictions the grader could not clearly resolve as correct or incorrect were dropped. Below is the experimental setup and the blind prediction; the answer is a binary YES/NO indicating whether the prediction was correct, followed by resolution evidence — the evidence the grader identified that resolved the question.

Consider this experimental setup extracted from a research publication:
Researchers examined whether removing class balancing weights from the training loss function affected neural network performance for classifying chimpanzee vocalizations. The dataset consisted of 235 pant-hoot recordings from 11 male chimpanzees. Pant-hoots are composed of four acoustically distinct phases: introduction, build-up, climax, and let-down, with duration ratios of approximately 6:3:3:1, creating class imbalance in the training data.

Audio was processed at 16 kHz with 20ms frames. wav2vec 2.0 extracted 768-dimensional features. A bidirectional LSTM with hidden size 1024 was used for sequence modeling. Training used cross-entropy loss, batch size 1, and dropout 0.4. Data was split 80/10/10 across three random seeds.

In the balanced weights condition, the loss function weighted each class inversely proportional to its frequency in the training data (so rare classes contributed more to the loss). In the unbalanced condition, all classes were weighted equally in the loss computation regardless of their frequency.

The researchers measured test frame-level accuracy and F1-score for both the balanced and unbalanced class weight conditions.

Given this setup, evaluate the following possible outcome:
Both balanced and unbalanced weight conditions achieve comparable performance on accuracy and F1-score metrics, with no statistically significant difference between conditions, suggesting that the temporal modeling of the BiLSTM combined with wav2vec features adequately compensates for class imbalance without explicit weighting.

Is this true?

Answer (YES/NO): YES